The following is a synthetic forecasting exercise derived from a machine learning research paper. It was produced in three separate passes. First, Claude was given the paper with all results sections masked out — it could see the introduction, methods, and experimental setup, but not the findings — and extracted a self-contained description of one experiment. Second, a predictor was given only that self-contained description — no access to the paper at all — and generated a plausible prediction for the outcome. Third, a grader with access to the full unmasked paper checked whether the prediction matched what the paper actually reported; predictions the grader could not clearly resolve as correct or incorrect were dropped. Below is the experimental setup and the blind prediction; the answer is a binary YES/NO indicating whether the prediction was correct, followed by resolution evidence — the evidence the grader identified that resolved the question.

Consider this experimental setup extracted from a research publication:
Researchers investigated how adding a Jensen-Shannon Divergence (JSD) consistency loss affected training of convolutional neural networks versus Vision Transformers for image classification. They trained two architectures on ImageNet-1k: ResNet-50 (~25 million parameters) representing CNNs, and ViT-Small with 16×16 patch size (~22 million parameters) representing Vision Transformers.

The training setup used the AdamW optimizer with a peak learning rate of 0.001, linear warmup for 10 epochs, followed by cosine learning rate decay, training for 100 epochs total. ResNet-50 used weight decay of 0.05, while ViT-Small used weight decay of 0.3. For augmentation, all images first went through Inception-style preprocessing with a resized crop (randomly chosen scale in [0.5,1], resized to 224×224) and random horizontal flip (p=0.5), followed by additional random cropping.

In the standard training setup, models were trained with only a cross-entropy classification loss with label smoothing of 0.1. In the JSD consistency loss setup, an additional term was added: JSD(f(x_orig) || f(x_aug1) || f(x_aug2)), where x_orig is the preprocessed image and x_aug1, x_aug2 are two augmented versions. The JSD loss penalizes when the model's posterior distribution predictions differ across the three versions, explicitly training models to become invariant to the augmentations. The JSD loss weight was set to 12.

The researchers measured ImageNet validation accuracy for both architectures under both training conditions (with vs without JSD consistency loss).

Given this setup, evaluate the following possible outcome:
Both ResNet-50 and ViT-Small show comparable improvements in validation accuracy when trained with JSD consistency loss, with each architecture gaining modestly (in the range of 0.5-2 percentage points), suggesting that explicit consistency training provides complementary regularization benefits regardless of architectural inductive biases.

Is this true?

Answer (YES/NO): NO